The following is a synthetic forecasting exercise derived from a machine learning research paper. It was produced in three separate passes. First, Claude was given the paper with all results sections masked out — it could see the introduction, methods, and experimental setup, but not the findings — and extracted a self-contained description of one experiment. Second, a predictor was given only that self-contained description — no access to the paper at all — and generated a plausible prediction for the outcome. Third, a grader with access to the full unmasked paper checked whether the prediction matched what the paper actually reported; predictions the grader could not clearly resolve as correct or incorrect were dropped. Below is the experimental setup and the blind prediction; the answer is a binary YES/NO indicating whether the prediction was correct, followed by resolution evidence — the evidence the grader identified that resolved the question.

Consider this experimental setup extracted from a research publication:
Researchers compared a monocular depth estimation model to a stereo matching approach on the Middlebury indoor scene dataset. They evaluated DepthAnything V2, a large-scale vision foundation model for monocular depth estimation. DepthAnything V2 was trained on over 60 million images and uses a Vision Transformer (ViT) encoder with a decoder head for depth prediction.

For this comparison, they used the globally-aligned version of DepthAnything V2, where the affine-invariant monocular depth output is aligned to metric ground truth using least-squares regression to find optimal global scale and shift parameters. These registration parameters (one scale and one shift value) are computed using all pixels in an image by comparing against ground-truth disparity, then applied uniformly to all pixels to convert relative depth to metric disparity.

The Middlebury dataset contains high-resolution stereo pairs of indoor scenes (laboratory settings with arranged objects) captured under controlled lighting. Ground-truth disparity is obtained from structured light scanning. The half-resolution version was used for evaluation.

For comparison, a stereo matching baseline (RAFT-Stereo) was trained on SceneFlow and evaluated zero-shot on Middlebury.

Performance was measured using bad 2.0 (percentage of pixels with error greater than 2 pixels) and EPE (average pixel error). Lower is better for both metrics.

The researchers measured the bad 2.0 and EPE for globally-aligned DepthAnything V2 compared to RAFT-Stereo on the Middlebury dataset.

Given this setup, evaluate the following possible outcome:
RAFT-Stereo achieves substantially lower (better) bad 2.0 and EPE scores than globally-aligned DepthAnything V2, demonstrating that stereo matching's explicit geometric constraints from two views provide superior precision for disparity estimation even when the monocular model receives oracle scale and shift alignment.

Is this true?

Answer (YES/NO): YES